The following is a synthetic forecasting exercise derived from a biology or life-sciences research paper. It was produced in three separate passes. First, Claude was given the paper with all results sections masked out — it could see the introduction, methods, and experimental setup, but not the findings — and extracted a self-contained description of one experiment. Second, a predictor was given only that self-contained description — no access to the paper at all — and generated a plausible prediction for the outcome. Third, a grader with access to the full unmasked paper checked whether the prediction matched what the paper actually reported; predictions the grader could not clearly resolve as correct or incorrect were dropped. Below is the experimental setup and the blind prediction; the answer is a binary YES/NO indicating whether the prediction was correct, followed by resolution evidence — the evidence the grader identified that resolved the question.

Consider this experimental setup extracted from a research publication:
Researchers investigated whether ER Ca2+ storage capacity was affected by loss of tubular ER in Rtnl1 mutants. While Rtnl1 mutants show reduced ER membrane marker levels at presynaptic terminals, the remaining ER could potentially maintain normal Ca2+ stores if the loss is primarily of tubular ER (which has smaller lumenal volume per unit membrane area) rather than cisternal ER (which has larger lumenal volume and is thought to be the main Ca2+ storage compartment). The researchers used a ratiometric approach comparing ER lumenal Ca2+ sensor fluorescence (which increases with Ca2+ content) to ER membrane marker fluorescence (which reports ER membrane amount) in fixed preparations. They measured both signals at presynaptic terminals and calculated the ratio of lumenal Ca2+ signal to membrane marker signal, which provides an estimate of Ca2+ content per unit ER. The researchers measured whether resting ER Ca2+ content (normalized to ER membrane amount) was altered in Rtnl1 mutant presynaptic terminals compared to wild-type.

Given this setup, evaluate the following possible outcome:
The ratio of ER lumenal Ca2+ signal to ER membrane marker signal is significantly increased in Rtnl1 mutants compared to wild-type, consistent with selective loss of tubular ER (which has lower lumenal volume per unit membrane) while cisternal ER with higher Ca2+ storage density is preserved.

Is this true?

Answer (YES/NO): YES